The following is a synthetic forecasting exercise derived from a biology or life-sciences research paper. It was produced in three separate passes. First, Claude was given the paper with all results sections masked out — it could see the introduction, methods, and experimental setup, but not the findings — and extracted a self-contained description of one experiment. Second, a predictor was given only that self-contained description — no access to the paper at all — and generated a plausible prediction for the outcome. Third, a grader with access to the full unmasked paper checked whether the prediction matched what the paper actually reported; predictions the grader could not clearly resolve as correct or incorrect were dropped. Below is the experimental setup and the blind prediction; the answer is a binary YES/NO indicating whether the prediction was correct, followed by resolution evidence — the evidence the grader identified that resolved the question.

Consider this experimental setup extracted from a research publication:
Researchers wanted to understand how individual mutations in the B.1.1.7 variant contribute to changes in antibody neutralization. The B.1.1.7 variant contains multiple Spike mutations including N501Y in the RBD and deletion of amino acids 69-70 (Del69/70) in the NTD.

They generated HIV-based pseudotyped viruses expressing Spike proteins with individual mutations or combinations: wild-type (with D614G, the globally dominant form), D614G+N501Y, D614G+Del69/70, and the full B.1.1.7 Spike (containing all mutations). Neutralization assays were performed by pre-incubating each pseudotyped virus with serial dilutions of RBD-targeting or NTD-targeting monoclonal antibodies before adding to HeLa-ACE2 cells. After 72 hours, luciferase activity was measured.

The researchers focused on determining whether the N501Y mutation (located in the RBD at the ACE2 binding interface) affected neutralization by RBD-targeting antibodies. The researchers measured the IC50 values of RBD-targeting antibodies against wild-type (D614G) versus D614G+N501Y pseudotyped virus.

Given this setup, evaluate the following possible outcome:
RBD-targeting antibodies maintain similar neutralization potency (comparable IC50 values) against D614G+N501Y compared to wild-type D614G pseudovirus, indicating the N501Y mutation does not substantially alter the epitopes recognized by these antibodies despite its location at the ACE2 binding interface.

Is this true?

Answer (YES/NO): YES